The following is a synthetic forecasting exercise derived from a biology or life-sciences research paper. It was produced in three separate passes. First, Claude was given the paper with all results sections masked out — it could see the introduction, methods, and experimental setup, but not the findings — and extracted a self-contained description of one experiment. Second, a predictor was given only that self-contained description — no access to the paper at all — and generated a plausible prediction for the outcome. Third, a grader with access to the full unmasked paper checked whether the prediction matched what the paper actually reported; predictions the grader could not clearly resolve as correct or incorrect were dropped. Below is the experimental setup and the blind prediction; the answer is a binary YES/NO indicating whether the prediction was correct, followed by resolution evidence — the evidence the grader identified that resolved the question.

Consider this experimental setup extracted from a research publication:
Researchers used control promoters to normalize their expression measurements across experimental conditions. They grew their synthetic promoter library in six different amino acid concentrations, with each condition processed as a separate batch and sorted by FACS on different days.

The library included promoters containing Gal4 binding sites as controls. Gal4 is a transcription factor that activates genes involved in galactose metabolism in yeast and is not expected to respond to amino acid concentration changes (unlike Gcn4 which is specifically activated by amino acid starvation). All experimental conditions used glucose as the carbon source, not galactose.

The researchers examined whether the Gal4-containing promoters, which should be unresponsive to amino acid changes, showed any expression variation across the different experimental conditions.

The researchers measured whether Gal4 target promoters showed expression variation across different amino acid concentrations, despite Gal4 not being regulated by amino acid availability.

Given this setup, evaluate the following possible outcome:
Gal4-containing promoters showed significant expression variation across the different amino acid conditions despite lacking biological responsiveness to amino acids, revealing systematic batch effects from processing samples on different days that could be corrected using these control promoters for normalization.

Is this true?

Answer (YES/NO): NO